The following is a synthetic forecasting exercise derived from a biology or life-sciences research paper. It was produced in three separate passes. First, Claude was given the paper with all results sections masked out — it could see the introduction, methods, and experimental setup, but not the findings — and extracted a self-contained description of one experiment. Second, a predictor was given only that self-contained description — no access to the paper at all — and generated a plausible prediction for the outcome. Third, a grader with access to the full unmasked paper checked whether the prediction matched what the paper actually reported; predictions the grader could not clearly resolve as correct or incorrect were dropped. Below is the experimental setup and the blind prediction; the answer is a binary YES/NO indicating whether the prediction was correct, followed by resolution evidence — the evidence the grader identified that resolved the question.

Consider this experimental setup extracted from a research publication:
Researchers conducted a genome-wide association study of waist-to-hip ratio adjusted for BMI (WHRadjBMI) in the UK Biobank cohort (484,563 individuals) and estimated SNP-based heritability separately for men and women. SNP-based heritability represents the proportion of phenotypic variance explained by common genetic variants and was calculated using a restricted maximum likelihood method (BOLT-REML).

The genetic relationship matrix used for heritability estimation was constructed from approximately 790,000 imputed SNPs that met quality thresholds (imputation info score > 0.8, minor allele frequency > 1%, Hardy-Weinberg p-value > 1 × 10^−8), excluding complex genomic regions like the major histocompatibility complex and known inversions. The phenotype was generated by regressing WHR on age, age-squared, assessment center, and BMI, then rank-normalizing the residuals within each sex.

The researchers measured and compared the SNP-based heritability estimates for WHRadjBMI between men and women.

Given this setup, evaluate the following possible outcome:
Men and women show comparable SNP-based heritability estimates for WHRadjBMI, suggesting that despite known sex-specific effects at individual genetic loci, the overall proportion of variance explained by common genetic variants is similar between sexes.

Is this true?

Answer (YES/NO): NO